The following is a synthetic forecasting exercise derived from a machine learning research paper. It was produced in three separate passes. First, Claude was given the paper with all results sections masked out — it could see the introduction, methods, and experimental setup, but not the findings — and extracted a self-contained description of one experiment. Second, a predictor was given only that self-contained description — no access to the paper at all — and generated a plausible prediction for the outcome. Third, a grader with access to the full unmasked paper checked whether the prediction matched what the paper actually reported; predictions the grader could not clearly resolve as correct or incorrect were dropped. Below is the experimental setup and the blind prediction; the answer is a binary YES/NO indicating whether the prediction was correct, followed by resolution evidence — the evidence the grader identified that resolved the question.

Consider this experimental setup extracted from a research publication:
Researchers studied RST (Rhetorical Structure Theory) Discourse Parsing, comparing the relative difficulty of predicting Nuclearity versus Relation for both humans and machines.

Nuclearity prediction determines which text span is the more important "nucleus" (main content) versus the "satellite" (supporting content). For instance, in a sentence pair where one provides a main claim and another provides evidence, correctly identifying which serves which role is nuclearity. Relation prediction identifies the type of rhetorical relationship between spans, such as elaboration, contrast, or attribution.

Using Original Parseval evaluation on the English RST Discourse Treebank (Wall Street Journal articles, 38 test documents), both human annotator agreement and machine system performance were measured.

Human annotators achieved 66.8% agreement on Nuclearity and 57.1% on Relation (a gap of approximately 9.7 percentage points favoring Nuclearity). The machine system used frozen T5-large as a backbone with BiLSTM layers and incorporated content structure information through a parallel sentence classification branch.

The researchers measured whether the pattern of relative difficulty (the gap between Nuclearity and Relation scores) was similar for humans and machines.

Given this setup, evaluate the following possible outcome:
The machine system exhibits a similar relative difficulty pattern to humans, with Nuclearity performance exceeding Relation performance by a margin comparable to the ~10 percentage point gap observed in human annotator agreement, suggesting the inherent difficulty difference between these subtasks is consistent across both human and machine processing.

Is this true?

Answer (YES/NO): YES